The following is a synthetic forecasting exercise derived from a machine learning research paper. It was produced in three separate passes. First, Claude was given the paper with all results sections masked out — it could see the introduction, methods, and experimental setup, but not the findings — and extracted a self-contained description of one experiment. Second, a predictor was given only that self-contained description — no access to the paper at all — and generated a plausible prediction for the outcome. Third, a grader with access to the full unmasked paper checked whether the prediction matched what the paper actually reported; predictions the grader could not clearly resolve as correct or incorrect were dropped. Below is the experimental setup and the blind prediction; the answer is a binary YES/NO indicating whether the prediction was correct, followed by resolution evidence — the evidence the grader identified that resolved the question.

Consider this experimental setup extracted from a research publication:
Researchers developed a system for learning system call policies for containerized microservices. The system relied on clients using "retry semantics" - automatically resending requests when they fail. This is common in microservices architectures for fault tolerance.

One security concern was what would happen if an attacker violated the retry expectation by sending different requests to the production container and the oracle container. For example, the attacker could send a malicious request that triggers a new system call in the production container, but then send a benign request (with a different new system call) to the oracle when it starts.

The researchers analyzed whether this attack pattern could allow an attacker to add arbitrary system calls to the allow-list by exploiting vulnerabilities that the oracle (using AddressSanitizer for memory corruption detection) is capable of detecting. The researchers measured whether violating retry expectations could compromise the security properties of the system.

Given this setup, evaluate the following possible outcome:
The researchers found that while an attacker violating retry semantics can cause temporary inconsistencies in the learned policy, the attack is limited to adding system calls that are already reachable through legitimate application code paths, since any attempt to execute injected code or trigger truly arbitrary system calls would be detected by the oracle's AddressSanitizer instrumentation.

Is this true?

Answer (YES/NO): NO